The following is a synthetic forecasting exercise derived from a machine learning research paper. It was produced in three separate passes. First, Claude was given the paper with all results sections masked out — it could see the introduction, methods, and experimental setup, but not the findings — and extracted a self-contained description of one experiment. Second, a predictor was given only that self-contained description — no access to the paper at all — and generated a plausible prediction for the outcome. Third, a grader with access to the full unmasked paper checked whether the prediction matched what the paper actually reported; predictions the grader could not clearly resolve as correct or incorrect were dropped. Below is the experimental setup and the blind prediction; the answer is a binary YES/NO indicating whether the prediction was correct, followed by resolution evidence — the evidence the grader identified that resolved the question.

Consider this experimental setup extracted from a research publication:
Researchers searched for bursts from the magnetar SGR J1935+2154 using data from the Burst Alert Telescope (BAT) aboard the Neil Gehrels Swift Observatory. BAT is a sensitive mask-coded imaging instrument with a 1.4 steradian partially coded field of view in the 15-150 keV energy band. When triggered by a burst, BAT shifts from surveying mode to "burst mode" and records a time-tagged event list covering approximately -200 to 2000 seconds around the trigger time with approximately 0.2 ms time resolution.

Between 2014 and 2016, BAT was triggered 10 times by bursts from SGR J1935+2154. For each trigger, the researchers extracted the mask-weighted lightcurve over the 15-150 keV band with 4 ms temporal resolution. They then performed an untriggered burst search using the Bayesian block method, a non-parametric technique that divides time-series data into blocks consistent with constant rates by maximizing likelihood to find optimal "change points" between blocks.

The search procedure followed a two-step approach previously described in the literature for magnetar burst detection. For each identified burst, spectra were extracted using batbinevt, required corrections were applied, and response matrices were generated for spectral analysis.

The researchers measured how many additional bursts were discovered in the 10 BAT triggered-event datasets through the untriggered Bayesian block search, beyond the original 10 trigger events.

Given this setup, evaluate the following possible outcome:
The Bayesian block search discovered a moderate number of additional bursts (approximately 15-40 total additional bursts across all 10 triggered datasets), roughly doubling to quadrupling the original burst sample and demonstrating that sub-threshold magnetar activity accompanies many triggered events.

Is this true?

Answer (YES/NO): NO